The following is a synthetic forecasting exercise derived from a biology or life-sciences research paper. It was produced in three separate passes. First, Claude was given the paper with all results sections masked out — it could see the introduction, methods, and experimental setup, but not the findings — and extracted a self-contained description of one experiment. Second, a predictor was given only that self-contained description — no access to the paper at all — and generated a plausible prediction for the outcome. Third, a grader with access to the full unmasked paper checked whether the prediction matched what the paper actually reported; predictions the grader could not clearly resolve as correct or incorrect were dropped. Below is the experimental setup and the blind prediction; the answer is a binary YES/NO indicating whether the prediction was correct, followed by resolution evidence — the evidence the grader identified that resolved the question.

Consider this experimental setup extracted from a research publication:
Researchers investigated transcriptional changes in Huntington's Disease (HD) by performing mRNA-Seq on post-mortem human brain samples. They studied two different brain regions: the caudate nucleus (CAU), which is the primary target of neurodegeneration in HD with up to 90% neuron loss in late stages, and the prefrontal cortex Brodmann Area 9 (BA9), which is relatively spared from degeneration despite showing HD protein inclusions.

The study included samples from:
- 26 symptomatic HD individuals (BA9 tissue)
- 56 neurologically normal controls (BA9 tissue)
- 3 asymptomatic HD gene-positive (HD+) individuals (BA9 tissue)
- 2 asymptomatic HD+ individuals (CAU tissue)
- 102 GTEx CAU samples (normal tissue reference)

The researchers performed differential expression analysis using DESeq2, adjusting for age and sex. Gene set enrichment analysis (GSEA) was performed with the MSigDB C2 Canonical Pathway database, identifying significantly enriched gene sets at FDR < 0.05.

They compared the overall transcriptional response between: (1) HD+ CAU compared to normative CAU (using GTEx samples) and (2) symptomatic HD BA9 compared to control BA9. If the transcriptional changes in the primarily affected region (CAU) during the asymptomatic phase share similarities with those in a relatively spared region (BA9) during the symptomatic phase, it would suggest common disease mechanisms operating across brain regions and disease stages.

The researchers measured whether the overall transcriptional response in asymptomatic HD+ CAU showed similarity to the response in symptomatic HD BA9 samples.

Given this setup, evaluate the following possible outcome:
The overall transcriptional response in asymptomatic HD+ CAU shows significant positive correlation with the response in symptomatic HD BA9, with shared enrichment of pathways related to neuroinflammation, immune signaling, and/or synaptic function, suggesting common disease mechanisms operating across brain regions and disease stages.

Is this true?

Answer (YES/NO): YES